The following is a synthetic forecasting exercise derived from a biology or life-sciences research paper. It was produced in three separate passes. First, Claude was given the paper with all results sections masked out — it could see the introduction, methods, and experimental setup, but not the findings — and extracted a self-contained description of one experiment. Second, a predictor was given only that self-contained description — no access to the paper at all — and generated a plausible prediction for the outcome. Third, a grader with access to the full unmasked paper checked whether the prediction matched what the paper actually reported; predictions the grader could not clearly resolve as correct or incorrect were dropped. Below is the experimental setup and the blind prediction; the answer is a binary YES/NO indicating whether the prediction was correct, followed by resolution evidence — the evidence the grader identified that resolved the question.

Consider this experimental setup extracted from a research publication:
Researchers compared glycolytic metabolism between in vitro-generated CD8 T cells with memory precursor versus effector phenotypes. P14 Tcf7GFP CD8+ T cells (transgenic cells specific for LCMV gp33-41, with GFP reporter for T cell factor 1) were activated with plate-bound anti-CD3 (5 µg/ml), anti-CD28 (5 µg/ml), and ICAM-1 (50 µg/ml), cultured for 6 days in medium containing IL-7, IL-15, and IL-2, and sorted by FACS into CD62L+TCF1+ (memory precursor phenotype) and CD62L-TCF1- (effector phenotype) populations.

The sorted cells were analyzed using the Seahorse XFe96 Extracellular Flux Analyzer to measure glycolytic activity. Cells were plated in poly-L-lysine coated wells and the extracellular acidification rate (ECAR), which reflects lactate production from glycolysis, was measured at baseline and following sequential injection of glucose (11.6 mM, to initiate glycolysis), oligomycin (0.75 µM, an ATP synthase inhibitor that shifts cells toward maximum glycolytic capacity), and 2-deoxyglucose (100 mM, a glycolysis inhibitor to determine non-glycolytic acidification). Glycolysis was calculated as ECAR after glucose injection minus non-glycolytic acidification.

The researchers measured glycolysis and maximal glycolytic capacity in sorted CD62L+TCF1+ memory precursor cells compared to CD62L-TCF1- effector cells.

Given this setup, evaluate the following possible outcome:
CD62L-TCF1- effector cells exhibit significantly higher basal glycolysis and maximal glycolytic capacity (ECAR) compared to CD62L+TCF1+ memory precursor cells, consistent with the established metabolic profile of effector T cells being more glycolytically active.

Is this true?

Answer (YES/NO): YES